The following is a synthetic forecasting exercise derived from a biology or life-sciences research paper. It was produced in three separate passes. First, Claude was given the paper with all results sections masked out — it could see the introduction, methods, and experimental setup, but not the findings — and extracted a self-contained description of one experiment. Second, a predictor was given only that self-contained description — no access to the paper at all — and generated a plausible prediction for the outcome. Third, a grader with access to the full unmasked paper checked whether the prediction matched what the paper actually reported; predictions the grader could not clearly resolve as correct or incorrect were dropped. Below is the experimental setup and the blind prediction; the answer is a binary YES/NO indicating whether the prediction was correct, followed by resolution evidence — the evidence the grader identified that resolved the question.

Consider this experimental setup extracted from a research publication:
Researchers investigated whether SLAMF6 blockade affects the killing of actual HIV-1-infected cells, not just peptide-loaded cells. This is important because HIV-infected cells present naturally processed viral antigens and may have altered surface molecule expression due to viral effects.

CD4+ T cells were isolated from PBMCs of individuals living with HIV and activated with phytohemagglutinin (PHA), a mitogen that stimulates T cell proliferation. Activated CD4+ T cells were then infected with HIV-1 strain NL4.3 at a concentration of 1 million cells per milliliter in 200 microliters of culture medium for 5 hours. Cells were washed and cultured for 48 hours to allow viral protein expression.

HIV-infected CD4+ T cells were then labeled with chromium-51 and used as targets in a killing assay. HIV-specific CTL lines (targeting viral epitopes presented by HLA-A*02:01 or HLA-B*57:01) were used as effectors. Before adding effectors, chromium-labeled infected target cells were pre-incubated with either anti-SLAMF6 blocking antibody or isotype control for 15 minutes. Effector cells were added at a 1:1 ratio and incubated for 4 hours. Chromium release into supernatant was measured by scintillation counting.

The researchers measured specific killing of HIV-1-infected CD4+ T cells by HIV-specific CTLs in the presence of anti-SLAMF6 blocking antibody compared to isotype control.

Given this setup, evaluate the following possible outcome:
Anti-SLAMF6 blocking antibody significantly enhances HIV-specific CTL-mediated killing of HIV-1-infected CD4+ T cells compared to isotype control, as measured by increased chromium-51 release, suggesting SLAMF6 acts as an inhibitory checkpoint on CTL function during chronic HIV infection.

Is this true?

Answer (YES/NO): NO